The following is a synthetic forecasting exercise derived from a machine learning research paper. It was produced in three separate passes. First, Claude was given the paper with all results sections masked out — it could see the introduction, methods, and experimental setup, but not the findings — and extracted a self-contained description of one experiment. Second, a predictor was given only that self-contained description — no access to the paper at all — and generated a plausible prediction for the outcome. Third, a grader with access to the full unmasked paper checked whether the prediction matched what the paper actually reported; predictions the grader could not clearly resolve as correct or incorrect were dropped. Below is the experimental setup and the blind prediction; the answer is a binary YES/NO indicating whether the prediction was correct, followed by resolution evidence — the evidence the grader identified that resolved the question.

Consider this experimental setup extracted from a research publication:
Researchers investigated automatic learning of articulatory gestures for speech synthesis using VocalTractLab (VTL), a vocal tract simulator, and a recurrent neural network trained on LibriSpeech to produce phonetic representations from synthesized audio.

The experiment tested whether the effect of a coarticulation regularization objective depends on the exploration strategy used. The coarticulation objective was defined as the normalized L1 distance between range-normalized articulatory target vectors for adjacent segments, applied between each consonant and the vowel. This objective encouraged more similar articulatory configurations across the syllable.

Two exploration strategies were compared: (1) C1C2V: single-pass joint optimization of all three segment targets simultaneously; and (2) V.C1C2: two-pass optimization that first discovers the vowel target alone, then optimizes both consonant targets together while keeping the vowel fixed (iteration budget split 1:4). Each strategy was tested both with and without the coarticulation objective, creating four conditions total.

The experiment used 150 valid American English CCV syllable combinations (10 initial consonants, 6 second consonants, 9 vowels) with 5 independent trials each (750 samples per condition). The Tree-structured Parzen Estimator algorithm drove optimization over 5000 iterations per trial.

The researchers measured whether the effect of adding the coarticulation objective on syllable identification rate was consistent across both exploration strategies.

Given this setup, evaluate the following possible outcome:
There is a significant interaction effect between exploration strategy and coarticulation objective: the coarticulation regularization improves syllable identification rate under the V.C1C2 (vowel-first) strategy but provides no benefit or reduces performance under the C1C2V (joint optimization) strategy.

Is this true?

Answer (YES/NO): YES